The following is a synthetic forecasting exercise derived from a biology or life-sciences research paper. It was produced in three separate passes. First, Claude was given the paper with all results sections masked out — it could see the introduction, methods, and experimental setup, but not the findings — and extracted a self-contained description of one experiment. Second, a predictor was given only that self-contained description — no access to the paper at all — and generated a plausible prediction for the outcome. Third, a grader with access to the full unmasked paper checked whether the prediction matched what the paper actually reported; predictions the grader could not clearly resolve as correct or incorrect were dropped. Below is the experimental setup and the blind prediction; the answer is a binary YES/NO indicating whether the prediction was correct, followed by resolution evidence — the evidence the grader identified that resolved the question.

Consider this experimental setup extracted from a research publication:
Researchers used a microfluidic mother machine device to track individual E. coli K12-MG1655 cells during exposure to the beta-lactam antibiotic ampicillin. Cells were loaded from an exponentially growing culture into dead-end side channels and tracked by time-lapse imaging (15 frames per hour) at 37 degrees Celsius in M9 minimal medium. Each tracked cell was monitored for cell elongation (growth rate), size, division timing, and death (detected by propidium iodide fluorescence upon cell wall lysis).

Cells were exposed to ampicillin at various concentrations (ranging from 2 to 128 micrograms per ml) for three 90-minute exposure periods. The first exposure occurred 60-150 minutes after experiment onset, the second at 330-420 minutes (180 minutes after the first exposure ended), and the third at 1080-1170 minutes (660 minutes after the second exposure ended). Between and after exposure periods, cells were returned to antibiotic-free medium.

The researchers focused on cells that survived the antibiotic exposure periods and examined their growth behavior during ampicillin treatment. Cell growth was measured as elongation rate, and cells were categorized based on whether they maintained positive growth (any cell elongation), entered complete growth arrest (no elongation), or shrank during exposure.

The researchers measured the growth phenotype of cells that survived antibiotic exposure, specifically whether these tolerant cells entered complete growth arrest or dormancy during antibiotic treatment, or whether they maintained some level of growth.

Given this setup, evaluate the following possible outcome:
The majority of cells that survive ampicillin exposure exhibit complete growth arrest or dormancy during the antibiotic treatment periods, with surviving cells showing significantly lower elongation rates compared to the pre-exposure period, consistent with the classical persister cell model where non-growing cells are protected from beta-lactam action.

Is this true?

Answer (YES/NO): NO